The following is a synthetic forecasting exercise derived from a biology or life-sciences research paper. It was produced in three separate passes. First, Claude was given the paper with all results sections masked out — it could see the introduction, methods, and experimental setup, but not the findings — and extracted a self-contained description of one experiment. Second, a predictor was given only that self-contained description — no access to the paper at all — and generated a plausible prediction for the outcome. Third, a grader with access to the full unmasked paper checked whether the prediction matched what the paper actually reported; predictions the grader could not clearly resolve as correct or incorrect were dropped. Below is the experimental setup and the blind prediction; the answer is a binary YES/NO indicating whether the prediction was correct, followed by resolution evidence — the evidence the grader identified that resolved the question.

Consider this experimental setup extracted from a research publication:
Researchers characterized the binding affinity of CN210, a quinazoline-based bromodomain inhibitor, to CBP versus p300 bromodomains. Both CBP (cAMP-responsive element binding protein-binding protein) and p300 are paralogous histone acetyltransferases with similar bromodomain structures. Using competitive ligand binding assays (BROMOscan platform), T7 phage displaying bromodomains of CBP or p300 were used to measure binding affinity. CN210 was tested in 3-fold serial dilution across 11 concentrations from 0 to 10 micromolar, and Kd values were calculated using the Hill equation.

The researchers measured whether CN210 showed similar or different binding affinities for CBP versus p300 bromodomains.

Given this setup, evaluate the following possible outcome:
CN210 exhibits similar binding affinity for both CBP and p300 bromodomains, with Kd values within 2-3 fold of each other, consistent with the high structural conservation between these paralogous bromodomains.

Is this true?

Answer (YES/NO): YES